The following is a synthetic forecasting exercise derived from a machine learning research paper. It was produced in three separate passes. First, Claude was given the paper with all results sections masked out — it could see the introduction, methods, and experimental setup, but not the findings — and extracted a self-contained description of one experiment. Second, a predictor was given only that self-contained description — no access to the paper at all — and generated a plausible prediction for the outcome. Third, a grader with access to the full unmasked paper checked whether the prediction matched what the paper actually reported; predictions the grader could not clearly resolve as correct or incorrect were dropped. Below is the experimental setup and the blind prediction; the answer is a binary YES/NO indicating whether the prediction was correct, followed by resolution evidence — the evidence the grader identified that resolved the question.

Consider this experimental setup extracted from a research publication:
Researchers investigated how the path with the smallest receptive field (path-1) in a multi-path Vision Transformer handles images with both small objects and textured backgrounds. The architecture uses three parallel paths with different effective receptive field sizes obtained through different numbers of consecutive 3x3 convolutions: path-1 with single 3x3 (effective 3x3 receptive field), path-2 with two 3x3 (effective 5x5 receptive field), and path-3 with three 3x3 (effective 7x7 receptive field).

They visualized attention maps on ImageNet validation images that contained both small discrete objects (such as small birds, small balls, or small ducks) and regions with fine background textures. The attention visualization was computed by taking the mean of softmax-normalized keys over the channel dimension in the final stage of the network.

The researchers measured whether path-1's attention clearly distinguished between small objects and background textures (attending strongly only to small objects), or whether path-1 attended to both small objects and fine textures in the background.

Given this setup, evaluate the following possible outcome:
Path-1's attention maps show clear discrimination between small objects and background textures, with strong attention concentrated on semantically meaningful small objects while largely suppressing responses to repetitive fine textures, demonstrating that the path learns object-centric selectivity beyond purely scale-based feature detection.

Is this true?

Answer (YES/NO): NO